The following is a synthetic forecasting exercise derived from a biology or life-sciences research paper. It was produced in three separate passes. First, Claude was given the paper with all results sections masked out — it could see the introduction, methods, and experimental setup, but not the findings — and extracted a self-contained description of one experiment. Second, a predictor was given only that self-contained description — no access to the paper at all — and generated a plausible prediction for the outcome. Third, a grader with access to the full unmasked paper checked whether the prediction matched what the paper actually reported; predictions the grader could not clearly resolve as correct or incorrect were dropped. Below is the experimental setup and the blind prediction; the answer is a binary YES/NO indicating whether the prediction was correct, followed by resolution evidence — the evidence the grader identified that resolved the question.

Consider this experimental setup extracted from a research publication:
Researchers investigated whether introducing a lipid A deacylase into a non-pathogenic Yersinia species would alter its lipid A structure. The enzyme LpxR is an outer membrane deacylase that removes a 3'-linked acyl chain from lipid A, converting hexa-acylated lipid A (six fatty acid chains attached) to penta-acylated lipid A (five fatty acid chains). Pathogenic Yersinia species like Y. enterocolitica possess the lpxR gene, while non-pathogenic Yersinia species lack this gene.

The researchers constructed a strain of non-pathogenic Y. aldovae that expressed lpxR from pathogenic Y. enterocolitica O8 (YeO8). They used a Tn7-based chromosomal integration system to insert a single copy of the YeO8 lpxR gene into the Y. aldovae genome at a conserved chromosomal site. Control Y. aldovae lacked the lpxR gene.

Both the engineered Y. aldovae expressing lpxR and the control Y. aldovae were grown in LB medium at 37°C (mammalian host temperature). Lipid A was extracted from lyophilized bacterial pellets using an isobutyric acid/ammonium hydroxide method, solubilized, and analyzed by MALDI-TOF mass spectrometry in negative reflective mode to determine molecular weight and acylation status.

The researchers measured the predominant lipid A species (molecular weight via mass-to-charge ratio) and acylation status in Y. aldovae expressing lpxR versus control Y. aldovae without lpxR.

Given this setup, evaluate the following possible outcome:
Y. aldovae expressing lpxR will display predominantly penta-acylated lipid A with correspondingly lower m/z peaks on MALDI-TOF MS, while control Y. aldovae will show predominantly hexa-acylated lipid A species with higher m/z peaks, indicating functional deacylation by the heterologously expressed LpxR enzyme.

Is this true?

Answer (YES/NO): NO